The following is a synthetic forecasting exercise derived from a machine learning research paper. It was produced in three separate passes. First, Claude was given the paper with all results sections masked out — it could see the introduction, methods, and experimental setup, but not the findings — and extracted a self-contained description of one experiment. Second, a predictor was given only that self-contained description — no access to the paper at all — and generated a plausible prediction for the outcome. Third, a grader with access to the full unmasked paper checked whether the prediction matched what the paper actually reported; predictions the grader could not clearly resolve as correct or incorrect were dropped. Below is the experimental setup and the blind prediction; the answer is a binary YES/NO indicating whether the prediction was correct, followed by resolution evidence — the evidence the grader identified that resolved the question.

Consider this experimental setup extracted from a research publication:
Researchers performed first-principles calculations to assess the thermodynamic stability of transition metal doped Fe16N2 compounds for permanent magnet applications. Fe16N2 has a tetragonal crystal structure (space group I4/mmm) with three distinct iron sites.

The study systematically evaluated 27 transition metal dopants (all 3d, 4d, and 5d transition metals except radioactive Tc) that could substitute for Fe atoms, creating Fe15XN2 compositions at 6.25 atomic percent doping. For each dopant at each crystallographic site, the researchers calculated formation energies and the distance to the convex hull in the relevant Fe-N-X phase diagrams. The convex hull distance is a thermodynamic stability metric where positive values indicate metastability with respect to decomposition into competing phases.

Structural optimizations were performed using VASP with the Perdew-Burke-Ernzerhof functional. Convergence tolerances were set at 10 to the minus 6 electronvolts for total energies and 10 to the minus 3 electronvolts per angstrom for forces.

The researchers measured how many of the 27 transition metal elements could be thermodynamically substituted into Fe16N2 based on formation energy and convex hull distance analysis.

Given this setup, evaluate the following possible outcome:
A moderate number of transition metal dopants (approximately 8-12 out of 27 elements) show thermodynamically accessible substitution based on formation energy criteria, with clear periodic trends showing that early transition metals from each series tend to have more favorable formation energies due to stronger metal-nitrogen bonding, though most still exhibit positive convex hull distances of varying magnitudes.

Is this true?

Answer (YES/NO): NO